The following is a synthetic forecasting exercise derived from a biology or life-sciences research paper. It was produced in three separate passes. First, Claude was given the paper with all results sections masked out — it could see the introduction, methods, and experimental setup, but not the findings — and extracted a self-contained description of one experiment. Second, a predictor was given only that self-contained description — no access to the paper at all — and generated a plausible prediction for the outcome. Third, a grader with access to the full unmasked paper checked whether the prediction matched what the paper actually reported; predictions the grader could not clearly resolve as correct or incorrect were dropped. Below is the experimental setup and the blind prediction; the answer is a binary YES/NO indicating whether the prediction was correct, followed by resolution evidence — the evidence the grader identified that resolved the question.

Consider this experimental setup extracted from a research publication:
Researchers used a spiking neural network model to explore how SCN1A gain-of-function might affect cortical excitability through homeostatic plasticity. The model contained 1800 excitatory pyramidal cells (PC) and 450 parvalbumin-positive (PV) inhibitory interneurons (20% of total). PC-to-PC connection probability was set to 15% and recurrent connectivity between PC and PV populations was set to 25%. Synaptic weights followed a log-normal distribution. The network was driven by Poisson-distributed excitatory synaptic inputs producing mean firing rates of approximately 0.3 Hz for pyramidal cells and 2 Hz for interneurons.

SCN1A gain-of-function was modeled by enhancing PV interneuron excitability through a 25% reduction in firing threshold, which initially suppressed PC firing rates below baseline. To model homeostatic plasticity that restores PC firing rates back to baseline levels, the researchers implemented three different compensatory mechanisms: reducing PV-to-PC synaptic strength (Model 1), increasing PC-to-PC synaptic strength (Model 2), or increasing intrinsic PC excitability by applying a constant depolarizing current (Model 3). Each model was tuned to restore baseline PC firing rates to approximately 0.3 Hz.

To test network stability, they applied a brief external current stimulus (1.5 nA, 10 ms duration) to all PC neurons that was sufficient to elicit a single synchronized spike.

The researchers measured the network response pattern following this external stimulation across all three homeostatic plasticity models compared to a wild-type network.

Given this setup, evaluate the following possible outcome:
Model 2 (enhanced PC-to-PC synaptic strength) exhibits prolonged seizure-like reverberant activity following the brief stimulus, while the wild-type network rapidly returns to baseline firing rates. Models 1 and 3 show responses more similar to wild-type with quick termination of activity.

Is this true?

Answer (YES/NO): NO